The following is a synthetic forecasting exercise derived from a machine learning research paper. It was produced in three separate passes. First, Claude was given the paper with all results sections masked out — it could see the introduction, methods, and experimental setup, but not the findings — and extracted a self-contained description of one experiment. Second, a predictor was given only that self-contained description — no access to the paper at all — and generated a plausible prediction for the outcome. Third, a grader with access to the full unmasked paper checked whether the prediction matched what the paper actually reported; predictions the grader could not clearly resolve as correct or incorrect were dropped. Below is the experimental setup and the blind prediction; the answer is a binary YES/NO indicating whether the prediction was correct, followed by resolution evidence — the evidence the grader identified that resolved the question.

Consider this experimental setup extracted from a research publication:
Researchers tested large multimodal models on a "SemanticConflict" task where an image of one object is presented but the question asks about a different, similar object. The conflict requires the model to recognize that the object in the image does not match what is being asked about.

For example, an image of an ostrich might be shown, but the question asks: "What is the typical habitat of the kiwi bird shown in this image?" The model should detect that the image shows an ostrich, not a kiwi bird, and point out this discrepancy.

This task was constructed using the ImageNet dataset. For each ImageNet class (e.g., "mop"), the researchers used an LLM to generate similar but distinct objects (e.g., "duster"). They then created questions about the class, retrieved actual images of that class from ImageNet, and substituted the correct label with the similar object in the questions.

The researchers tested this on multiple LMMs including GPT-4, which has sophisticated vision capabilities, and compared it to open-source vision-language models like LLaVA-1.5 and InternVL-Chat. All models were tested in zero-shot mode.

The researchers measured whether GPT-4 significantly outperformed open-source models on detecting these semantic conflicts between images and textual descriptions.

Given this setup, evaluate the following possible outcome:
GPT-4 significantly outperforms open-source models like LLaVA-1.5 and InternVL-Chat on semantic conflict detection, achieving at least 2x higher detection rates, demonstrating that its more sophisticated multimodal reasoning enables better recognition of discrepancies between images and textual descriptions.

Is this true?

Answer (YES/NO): YES